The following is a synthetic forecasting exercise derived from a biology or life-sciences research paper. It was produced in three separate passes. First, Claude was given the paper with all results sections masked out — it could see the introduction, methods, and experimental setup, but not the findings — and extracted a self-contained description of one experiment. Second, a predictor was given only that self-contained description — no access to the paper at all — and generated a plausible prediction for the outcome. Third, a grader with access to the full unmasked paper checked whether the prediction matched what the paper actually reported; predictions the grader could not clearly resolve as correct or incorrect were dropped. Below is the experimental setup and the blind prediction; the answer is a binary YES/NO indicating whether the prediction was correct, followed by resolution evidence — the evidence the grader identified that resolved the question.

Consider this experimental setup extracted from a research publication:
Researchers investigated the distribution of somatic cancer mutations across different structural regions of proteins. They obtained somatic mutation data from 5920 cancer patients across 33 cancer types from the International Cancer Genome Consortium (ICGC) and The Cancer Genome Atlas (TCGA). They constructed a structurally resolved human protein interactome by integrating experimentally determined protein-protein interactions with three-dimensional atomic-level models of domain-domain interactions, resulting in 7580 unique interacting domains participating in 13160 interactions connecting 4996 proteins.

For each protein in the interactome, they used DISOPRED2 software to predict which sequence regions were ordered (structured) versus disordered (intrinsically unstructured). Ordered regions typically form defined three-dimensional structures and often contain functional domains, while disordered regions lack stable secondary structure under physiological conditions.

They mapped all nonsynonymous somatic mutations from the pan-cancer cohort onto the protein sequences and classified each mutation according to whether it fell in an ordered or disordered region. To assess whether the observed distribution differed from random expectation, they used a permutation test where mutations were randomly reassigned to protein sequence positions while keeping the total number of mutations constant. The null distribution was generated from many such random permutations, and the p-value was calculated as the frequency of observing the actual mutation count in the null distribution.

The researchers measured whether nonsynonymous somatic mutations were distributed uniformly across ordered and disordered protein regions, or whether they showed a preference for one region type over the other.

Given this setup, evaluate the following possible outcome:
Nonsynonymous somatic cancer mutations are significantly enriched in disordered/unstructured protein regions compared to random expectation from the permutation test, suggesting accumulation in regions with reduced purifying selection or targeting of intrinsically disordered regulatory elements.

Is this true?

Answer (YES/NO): NO